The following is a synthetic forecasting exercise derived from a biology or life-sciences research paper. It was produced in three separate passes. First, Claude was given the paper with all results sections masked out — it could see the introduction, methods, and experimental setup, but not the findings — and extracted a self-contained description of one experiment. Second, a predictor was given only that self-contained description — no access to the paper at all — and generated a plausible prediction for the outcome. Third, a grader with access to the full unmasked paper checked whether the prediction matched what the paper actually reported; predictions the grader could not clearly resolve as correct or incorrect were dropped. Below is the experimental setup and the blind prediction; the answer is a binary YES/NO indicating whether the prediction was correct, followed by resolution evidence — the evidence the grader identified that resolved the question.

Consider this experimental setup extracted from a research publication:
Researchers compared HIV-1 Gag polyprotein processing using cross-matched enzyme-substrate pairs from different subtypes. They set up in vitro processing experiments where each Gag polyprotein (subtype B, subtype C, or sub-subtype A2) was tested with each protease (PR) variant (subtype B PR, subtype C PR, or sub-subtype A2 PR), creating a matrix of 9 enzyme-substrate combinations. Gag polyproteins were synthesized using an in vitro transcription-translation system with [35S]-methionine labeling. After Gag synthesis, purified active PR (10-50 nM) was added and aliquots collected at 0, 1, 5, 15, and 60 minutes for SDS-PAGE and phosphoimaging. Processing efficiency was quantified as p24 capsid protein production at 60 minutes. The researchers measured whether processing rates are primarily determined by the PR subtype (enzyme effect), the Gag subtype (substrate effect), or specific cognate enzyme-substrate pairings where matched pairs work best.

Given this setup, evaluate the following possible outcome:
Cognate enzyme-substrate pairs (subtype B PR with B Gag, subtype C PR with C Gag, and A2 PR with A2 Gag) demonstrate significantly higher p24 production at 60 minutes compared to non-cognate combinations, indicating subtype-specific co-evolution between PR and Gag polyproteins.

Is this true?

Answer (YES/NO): NO